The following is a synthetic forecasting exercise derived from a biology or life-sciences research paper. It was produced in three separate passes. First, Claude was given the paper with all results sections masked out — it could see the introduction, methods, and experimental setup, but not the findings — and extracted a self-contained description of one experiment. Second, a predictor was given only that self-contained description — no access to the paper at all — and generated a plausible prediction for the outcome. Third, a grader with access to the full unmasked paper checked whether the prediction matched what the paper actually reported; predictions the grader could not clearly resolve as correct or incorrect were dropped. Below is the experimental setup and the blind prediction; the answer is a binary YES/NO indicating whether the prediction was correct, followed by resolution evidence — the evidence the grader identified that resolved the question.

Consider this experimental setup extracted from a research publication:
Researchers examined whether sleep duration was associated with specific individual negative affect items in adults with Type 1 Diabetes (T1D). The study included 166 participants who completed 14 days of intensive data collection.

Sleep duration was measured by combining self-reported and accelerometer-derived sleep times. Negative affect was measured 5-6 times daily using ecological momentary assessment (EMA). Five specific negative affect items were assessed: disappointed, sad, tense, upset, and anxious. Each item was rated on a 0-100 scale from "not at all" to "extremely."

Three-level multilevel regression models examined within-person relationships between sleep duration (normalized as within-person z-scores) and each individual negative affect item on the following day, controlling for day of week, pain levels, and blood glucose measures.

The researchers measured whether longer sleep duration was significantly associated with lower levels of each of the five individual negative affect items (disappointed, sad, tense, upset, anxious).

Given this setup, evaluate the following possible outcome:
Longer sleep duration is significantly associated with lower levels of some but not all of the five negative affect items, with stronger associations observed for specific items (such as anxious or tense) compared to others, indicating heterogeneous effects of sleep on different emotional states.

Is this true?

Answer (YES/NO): NO